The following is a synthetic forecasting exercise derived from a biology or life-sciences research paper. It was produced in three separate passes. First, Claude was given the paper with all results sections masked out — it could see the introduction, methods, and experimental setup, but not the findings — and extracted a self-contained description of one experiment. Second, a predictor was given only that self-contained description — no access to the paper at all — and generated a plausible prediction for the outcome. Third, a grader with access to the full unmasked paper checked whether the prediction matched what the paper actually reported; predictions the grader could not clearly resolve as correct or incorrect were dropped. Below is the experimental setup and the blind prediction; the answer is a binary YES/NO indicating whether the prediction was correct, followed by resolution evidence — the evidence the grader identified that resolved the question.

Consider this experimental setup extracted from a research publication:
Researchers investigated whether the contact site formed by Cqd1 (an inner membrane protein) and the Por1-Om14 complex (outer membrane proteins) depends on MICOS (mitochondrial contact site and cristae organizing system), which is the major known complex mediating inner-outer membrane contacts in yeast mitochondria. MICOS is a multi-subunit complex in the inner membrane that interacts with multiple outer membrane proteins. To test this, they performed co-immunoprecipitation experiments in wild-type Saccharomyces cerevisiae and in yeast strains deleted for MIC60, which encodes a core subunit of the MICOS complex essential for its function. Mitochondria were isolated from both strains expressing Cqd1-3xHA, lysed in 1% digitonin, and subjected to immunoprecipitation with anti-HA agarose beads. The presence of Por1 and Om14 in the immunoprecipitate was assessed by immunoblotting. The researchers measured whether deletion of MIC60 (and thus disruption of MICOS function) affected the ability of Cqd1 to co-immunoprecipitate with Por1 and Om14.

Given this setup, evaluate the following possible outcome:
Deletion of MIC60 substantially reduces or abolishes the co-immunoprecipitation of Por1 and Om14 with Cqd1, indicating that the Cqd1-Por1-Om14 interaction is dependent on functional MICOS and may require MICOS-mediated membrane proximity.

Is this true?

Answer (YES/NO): NO